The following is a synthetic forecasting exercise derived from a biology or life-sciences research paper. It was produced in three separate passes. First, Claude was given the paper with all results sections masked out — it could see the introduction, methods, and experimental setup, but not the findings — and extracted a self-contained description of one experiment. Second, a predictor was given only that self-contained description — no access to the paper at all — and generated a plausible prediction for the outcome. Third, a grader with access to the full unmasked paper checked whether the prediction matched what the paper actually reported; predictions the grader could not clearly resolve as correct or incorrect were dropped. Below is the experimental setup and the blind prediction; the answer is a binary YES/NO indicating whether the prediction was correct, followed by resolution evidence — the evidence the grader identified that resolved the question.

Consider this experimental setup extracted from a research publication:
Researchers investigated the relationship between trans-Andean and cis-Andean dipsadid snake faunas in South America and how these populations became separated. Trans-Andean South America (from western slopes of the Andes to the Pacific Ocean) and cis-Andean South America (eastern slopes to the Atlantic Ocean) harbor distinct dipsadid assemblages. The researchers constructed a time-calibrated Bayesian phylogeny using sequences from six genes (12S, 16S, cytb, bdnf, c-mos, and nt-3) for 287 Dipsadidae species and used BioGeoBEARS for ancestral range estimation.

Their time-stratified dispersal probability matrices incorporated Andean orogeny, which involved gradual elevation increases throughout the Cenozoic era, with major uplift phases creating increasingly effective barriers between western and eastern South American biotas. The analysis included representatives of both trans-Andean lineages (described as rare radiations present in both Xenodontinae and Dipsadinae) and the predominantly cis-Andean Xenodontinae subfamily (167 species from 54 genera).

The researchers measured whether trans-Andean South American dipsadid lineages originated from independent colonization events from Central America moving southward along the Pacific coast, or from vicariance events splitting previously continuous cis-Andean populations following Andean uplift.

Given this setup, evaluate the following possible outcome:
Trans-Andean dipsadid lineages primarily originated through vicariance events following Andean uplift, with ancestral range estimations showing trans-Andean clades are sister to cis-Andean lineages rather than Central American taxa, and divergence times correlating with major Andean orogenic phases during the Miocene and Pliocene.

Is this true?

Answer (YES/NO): NO